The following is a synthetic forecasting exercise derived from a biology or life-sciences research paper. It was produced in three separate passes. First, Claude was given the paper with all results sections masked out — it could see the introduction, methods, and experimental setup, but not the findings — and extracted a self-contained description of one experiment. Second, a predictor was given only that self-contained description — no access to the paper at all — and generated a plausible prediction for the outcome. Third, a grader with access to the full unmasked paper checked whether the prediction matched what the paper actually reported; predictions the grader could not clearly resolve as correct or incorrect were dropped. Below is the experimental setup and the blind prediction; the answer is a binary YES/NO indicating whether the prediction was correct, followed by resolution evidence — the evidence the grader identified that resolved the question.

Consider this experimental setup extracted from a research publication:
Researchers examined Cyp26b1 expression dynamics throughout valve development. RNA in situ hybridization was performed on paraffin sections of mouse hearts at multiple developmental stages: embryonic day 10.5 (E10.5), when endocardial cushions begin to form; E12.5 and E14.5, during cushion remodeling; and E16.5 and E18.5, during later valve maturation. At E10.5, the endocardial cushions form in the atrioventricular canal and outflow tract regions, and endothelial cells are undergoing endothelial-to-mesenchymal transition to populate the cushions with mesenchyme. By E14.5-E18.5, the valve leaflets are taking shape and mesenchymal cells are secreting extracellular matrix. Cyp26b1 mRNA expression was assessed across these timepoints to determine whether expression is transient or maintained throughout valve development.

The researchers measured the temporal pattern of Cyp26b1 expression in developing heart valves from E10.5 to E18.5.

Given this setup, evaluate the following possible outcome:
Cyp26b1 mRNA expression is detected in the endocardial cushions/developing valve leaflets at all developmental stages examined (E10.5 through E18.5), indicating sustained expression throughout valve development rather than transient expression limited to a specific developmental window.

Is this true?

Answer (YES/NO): YES